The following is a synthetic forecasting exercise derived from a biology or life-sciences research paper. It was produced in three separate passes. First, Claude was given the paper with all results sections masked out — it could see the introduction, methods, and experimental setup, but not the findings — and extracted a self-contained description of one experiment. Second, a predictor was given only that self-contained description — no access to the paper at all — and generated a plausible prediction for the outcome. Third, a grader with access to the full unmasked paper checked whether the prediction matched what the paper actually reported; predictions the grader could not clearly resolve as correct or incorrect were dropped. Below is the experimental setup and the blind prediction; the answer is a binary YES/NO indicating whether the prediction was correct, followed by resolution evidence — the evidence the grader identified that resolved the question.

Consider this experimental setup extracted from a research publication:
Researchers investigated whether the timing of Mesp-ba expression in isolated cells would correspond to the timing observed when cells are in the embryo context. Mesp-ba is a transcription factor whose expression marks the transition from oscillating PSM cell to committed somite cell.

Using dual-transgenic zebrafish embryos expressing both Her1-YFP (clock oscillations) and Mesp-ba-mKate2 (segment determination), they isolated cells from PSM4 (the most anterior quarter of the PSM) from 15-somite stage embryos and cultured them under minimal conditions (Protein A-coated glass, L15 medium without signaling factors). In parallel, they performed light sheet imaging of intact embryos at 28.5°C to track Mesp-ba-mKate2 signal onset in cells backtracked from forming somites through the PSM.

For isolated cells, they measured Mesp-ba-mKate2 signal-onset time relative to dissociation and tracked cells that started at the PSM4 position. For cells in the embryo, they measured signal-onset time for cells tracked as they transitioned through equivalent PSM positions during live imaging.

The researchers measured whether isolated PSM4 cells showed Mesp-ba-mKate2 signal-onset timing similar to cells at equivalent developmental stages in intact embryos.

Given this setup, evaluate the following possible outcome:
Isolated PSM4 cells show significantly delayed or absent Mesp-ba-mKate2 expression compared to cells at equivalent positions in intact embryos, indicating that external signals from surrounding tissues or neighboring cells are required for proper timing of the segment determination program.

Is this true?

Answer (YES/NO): NO